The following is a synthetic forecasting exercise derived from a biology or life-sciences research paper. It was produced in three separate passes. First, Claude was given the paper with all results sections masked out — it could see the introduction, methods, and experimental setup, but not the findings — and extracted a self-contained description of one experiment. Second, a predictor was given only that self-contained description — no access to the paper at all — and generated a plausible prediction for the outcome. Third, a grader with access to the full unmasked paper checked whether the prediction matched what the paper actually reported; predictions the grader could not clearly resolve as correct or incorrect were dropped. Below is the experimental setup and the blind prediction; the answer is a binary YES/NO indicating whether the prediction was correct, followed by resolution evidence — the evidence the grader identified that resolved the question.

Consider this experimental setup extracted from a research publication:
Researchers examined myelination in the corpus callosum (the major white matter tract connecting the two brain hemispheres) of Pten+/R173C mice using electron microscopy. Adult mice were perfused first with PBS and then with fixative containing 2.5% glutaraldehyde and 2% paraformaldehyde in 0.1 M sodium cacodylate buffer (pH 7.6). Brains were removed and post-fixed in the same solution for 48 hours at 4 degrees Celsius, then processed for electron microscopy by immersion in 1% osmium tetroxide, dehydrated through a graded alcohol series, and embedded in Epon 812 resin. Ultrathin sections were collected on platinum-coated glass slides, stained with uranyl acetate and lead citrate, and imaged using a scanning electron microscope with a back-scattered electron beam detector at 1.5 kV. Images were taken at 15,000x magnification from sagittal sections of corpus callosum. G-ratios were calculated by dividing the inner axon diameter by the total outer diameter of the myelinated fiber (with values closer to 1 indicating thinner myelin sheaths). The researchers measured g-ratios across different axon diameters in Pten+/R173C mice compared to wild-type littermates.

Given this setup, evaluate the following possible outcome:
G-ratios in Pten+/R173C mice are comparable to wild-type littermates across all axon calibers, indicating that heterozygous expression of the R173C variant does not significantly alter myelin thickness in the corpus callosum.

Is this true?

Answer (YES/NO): NO